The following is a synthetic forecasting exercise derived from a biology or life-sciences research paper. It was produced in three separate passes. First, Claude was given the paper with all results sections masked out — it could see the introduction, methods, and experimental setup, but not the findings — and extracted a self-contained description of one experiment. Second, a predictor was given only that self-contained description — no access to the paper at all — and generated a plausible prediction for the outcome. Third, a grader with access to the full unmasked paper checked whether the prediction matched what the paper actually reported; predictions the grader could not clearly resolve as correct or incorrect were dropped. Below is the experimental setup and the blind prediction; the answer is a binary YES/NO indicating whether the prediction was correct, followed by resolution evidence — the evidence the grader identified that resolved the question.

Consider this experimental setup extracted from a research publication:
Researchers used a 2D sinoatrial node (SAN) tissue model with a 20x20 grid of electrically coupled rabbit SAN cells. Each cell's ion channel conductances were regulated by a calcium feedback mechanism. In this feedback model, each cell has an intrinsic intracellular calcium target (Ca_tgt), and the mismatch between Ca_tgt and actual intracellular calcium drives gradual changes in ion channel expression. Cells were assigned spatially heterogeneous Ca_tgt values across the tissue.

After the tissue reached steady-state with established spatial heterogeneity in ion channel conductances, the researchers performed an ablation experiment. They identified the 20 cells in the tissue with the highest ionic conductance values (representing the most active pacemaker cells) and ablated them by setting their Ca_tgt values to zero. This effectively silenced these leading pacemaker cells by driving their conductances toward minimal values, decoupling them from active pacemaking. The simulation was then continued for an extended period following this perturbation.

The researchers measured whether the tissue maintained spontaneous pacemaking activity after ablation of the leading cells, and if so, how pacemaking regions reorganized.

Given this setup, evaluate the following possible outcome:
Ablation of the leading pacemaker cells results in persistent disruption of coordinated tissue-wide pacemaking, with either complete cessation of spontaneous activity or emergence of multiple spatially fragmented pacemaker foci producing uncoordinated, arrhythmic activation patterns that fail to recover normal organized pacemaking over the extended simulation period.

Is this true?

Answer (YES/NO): NO